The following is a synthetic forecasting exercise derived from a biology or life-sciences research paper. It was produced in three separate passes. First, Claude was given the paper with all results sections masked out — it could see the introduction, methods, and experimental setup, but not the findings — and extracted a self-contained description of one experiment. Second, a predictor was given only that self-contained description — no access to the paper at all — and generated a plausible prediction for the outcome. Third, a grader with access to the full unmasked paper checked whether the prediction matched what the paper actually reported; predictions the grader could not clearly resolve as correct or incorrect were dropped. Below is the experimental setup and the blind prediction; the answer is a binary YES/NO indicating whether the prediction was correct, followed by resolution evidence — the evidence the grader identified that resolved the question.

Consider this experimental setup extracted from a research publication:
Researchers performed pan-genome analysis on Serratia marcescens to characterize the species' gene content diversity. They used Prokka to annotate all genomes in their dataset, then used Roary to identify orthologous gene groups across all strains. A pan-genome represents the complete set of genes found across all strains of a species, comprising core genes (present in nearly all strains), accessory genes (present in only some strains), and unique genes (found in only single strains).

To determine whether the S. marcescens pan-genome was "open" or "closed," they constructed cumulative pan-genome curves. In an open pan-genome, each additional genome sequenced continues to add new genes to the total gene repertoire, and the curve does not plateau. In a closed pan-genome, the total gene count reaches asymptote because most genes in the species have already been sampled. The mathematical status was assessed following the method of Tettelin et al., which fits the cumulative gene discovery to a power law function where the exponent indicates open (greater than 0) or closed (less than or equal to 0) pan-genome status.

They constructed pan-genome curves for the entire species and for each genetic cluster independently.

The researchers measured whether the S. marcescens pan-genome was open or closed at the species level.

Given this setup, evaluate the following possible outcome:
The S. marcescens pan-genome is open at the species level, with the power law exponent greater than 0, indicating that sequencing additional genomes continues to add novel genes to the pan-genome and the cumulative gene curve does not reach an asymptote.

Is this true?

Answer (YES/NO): YES